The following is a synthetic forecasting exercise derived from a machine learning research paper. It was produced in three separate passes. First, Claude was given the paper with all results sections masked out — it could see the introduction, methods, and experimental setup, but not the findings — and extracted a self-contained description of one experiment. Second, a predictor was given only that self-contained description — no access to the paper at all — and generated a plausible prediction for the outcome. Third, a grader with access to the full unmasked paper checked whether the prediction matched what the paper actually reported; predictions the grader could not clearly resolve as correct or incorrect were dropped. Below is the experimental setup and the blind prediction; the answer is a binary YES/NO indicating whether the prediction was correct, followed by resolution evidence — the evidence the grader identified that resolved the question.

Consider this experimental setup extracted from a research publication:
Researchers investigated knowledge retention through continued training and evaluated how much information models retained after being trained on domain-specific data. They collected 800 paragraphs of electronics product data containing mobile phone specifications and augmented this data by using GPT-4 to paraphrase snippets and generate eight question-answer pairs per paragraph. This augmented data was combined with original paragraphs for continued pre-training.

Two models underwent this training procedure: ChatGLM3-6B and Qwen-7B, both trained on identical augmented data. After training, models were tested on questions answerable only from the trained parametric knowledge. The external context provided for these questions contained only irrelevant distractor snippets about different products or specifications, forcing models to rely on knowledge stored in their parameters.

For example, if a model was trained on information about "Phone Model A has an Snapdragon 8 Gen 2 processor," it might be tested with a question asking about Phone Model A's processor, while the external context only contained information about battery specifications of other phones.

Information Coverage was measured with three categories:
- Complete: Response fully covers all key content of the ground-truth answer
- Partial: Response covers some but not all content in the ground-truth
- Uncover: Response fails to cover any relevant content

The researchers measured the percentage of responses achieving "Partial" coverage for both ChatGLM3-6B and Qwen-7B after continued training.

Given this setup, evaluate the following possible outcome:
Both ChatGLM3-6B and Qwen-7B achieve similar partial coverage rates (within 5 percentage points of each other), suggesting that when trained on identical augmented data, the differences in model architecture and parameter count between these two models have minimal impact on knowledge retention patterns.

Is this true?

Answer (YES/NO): NO